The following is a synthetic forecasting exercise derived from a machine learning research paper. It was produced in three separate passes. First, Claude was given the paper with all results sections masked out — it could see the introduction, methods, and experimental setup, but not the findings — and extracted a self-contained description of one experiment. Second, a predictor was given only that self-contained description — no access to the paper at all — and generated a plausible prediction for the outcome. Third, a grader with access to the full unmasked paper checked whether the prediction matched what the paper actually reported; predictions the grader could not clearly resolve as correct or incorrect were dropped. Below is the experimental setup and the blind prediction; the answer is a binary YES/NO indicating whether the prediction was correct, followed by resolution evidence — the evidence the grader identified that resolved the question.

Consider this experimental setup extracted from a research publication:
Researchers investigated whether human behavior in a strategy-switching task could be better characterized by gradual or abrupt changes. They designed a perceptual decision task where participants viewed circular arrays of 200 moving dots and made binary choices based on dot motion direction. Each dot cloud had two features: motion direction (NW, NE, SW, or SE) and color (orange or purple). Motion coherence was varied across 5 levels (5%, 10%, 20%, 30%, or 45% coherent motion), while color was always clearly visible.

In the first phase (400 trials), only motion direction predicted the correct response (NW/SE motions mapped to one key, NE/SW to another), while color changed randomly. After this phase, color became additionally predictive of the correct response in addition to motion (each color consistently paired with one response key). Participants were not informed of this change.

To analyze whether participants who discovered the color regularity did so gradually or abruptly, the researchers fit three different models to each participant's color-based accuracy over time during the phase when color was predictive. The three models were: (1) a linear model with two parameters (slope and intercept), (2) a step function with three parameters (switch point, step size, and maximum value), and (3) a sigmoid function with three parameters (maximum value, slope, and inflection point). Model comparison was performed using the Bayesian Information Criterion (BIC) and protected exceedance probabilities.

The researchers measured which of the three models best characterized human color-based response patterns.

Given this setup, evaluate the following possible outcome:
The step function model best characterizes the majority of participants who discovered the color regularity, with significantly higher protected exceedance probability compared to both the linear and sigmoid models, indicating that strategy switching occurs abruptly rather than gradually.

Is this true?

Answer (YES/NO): NO